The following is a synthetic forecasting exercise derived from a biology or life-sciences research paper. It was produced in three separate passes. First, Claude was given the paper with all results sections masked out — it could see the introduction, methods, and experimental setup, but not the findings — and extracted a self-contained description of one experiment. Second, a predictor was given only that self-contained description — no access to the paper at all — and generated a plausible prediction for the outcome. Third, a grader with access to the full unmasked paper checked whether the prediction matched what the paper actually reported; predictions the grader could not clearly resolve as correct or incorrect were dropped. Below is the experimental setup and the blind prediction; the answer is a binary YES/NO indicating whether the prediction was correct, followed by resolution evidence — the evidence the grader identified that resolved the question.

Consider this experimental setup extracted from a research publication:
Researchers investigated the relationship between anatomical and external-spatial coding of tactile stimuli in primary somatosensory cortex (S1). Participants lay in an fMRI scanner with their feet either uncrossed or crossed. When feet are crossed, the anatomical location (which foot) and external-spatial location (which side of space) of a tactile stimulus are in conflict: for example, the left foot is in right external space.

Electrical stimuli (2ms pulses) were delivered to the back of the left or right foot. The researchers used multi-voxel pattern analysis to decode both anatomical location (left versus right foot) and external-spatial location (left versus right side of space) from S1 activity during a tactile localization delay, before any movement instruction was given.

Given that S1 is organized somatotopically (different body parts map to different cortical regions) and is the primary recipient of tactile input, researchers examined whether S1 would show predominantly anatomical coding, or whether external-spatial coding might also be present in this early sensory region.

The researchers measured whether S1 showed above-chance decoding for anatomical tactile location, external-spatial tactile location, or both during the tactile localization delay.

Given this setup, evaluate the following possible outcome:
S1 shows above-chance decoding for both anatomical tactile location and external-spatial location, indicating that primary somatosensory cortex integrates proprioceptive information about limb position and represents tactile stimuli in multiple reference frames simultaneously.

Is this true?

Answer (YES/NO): NO